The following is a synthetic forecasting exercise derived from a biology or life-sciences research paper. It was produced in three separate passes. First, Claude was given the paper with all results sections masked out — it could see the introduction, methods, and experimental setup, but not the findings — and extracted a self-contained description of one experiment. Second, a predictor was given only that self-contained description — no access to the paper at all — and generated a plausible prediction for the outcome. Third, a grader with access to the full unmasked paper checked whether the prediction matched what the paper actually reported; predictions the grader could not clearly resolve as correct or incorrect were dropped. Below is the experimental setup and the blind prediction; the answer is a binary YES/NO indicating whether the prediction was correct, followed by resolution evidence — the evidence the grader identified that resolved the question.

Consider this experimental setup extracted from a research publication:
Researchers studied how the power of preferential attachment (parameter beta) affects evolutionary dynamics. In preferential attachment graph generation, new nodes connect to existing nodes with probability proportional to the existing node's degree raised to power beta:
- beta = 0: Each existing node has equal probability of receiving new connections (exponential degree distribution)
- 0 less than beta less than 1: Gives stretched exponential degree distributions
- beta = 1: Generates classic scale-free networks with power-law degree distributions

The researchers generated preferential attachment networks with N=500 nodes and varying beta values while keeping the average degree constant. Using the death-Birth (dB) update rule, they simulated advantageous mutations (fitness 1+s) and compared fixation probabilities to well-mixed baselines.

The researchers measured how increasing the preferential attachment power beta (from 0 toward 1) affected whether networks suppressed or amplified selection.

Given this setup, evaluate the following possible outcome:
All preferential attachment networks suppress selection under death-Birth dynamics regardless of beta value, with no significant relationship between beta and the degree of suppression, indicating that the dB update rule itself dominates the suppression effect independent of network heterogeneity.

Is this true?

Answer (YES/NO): NO